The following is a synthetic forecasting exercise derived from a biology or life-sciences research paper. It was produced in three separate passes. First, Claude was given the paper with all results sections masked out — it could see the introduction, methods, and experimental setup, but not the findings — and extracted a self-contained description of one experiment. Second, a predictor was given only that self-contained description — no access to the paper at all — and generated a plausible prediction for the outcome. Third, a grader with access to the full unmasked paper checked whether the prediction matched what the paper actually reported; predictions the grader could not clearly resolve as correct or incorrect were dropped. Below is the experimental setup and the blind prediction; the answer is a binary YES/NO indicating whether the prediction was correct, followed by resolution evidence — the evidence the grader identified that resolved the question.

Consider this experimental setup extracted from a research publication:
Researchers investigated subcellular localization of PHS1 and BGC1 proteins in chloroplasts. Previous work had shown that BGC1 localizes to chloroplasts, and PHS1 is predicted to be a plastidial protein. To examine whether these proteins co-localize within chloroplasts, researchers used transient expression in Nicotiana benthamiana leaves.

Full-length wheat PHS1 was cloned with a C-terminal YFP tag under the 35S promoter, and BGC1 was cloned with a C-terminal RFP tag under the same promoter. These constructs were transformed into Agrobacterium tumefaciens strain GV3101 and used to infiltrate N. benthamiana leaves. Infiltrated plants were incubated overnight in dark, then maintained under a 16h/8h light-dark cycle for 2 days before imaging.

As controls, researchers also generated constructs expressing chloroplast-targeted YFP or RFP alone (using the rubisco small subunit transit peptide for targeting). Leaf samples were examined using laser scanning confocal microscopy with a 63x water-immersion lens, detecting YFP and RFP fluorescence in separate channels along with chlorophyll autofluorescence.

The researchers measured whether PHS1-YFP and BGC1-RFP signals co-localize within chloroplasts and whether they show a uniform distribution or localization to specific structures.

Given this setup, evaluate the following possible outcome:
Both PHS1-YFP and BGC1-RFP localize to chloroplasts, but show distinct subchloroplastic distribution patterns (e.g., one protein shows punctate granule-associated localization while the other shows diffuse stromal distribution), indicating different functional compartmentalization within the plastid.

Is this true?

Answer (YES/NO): YES